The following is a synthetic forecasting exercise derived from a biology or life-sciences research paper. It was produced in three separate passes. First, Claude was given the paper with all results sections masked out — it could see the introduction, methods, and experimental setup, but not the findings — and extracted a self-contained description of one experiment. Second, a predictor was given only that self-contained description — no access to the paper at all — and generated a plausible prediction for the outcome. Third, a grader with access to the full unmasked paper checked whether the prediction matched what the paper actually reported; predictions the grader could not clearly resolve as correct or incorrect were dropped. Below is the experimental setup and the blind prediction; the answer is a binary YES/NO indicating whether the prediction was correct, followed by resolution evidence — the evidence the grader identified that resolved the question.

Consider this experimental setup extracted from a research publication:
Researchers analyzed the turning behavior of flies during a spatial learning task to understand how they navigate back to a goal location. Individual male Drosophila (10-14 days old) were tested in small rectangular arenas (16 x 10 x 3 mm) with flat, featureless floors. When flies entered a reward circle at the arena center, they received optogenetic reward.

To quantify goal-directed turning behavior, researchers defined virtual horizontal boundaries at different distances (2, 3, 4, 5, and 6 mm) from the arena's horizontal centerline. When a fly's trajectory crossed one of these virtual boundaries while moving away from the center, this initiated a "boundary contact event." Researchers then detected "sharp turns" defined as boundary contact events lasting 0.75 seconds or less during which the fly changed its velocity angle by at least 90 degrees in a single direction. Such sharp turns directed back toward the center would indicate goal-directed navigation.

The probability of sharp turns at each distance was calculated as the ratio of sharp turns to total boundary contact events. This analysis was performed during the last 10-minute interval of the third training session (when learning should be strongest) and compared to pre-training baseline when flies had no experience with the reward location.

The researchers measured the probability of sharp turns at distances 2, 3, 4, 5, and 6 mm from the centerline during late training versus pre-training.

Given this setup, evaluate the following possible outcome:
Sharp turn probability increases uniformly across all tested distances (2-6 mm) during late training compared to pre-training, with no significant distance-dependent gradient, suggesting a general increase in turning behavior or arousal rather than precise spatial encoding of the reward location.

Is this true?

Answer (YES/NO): NO